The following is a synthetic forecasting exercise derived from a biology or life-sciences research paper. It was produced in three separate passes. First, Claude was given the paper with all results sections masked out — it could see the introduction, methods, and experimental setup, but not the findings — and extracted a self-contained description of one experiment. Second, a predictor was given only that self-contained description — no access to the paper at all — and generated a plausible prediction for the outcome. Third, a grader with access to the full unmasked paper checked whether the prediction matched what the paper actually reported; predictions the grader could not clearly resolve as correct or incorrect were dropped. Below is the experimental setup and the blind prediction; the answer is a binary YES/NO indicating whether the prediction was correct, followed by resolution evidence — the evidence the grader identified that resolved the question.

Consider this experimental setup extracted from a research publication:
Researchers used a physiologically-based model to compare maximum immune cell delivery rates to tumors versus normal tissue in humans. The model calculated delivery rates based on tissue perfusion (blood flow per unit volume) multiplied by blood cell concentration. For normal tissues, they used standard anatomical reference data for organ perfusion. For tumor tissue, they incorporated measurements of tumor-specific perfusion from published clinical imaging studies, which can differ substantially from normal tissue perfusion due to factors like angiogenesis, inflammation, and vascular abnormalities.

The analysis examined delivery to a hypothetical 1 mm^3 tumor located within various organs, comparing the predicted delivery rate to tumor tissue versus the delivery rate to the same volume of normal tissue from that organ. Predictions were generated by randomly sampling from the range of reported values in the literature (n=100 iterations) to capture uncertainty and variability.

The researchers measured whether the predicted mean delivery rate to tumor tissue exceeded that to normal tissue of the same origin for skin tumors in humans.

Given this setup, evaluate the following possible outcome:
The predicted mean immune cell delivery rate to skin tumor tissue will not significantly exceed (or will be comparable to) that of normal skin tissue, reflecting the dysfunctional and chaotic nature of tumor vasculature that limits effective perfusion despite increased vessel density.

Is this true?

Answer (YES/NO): NO